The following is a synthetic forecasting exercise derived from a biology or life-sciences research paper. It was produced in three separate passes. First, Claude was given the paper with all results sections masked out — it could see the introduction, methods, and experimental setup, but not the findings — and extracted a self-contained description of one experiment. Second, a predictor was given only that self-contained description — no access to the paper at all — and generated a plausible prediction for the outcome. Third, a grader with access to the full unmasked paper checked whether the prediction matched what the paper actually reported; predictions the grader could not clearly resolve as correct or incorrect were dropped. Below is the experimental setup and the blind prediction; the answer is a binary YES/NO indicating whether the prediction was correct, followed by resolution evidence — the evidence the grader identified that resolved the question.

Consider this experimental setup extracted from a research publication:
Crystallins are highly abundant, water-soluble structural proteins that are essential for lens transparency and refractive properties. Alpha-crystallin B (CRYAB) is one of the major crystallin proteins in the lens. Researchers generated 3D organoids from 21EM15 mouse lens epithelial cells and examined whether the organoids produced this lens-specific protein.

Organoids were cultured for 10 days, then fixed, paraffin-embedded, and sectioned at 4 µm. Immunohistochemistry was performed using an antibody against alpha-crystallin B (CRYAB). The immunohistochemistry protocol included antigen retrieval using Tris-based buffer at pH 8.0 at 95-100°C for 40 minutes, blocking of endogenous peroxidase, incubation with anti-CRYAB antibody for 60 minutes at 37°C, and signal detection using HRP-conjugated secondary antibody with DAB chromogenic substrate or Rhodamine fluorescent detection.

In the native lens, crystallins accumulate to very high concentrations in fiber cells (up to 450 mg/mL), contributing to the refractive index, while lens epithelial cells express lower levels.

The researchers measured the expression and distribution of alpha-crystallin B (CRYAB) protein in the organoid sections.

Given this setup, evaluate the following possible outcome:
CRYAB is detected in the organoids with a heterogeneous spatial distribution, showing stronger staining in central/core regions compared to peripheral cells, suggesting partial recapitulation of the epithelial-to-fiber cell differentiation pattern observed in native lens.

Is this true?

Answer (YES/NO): YES